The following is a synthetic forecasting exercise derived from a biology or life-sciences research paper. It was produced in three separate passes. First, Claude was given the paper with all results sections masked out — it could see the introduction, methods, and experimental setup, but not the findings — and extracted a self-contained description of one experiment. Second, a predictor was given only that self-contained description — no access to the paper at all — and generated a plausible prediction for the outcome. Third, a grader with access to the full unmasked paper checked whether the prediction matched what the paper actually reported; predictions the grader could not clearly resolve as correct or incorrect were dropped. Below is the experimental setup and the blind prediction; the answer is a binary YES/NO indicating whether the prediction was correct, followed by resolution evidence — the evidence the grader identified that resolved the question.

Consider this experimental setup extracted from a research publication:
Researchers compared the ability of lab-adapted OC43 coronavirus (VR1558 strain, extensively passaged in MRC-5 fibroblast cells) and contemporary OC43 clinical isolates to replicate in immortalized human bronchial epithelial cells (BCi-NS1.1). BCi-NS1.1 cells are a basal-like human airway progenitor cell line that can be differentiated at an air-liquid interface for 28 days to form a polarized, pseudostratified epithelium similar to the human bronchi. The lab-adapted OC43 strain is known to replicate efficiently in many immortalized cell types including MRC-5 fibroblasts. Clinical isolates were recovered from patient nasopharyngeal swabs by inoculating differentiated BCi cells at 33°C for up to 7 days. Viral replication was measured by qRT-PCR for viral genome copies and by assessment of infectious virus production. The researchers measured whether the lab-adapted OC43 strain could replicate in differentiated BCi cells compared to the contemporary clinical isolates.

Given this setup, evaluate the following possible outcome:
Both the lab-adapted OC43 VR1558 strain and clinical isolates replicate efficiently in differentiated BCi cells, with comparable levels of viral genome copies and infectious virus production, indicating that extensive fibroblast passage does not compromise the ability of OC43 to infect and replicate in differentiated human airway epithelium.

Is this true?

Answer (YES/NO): NO